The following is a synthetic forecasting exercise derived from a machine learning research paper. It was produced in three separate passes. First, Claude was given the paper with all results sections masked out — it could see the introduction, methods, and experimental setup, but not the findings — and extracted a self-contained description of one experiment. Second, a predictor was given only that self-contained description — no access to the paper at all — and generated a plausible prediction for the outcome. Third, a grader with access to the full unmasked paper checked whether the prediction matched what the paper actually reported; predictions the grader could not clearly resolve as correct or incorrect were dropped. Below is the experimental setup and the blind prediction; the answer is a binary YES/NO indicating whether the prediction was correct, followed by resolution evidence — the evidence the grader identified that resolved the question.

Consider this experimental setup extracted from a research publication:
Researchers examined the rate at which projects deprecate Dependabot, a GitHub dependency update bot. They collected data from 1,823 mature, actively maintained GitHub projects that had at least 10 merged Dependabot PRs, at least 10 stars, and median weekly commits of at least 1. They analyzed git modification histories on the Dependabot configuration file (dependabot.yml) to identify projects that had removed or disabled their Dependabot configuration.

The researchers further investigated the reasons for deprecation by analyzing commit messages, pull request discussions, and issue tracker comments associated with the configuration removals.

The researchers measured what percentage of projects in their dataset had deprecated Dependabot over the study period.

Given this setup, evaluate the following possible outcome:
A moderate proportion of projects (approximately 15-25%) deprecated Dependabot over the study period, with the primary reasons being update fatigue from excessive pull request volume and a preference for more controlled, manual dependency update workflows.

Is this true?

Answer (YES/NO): NO